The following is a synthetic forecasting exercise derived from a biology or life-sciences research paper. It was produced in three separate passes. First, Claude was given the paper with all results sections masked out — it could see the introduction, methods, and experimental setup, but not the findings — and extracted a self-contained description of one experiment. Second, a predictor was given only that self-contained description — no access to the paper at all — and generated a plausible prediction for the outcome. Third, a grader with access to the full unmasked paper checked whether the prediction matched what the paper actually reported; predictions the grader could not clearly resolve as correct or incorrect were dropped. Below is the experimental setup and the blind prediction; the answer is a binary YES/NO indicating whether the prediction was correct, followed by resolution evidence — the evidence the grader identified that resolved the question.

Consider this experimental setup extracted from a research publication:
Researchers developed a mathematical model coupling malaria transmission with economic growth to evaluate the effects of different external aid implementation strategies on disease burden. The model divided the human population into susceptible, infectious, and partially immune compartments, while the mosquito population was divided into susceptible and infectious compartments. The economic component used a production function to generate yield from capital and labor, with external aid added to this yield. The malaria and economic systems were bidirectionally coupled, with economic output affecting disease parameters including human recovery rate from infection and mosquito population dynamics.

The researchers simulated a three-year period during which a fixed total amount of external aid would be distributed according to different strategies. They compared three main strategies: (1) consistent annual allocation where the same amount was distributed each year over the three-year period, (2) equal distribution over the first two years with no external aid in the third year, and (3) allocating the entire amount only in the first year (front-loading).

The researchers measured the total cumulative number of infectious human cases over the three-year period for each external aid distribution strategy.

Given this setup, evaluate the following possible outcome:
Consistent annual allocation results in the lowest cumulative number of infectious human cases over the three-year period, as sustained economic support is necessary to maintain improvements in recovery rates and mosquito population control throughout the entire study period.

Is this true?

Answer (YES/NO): YES